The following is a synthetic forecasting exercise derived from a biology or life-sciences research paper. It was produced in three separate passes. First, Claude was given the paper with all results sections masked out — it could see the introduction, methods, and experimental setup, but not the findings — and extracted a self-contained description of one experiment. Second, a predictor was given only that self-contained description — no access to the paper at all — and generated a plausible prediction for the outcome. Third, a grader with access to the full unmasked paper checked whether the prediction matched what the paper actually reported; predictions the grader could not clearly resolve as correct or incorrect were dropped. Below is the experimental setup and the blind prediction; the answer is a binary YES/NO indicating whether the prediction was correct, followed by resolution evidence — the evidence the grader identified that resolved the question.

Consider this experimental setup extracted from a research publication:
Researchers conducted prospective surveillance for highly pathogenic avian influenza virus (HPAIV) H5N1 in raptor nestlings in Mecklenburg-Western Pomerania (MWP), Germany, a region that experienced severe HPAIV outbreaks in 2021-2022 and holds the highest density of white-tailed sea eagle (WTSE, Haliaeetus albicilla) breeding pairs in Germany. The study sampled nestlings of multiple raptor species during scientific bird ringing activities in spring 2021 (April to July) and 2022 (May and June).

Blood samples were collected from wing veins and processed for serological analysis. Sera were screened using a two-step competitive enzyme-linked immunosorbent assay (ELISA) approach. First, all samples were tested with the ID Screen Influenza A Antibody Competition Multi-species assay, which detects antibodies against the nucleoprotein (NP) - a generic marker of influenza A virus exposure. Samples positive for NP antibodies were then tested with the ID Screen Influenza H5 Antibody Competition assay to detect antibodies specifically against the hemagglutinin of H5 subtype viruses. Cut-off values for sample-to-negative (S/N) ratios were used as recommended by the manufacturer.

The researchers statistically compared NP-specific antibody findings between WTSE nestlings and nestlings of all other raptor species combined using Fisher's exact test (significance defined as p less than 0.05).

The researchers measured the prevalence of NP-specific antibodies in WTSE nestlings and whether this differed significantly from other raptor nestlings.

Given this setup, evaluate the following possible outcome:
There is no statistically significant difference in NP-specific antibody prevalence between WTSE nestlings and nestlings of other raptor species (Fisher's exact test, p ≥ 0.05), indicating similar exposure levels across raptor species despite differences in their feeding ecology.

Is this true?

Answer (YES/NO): NO